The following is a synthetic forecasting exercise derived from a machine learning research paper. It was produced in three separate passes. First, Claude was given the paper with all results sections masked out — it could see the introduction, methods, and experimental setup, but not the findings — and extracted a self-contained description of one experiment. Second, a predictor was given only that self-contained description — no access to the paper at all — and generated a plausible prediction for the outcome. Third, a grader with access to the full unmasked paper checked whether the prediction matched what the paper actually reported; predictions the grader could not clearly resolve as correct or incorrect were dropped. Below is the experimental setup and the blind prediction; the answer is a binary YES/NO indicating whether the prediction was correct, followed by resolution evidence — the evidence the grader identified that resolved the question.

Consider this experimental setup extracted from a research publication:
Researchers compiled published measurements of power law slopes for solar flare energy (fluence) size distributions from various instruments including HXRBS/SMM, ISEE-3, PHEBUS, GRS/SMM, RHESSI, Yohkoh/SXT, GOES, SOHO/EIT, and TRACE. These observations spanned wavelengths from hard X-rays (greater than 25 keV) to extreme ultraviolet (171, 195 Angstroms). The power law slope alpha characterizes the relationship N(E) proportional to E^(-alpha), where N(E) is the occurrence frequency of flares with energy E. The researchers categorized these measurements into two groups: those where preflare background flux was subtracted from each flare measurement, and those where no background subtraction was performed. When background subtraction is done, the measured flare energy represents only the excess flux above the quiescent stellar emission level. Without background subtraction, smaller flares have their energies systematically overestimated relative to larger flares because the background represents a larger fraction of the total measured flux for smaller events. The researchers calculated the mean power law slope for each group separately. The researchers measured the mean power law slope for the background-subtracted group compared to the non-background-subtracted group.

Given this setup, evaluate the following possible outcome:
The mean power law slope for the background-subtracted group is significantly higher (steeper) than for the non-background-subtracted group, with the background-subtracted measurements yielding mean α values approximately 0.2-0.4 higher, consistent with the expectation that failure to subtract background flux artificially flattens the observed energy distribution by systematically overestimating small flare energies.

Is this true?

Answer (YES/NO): NO